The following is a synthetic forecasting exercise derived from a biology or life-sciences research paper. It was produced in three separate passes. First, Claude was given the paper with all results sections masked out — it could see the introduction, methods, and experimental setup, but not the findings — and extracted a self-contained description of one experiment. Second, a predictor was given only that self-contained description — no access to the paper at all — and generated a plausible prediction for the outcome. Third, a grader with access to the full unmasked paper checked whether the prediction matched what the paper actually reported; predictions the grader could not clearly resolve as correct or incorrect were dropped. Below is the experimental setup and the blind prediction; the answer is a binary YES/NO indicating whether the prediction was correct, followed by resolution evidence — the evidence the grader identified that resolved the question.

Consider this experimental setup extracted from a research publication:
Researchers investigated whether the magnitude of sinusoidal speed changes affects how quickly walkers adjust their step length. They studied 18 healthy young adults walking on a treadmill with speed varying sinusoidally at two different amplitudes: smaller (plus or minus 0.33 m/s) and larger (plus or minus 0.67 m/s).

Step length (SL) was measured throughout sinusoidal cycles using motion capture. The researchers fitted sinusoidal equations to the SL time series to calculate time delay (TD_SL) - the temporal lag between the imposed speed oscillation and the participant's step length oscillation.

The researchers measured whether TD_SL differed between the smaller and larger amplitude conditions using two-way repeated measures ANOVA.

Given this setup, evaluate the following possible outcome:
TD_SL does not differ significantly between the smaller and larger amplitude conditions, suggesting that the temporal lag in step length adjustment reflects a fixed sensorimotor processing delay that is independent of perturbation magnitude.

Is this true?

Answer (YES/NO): YES